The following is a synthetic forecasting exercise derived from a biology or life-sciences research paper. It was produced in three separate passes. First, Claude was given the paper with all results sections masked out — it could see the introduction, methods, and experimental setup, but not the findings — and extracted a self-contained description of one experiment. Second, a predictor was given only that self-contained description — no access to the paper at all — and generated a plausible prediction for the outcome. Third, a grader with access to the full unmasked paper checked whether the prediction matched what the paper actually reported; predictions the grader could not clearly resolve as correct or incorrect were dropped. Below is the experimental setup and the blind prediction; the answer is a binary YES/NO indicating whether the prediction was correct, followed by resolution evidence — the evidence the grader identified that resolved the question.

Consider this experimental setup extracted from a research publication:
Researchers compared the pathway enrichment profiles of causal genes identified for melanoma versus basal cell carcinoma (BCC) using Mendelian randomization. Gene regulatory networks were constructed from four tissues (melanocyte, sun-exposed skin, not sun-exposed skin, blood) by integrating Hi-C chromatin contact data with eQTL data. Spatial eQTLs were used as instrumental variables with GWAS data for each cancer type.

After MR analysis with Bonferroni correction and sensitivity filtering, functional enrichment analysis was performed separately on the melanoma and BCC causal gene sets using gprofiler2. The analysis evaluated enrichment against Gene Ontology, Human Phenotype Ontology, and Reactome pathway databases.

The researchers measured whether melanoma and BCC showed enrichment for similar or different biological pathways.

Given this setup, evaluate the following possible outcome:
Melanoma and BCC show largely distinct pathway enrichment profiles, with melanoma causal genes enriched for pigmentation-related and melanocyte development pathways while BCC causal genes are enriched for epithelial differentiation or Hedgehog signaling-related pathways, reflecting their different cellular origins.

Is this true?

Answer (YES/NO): NO